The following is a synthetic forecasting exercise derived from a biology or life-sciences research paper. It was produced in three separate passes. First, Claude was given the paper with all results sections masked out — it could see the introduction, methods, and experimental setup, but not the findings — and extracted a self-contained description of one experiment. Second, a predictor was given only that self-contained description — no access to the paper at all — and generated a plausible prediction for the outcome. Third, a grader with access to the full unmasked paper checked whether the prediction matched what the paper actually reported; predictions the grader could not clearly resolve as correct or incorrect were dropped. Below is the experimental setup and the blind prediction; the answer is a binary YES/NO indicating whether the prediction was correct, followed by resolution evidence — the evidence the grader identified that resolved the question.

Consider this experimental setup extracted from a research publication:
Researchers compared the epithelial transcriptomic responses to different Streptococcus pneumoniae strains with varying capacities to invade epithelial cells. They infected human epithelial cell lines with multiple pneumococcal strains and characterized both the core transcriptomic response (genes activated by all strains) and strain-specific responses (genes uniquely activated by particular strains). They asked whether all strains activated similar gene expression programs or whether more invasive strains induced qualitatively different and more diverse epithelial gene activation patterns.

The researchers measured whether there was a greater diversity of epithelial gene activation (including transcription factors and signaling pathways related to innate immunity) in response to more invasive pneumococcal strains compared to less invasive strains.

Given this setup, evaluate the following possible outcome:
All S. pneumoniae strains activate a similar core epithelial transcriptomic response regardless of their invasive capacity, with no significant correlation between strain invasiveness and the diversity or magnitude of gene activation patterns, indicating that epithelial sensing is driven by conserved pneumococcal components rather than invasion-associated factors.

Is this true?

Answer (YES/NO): NO